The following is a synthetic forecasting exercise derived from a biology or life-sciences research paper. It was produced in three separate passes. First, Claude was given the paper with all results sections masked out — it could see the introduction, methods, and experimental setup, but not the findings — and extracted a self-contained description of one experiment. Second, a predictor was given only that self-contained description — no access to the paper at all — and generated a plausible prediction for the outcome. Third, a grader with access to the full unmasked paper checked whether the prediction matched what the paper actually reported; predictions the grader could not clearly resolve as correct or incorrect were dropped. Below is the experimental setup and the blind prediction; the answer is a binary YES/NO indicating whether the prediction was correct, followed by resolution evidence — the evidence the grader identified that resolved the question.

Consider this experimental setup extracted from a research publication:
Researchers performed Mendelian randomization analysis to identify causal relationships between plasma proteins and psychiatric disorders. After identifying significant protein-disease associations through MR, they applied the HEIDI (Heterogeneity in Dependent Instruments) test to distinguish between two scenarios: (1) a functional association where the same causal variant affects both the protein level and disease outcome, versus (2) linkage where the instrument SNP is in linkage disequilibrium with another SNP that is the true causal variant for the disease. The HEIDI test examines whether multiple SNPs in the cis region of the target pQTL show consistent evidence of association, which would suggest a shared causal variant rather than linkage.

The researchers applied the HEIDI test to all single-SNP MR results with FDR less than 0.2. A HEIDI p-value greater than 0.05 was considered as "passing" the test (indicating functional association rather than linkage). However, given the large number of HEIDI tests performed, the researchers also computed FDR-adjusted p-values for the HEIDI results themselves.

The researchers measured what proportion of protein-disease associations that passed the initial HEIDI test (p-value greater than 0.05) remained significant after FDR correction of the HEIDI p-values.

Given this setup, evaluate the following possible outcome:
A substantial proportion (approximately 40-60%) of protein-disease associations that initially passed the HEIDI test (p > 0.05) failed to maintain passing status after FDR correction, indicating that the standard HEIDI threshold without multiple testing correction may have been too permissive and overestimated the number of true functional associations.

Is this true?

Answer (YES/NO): NO